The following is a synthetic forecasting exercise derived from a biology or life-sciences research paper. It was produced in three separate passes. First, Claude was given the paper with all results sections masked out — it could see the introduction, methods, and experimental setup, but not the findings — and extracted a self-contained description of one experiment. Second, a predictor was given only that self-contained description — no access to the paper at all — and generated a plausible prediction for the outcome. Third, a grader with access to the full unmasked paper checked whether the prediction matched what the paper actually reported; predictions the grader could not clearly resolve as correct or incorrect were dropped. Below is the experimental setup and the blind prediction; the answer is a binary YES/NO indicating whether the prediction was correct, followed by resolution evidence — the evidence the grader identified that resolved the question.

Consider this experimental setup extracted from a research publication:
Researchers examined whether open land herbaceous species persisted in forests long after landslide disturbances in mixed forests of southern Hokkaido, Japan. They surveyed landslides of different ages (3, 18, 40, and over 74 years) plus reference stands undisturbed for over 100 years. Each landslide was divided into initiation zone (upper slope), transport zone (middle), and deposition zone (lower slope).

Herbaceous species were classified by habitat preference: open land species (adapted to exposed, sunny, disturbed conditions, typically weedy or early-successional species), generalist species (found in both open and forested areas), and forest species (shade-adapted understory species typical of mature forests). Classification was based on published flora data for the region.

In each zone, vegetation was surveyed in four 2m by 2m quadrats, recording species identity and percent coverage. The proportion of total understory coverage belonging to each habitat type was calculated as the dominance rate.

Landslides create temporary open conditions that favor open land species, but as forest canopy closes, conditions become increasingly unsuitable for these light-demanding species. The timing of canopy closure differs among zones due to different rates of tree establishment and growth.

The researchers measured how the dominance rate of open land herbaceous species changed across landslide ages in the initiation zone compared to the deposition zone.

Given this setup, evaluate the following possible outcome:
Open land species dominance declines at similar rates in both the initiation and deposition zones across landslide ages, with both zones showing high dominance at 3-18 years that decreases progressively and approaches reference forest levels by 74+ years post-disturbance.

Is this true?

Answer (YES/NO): NO